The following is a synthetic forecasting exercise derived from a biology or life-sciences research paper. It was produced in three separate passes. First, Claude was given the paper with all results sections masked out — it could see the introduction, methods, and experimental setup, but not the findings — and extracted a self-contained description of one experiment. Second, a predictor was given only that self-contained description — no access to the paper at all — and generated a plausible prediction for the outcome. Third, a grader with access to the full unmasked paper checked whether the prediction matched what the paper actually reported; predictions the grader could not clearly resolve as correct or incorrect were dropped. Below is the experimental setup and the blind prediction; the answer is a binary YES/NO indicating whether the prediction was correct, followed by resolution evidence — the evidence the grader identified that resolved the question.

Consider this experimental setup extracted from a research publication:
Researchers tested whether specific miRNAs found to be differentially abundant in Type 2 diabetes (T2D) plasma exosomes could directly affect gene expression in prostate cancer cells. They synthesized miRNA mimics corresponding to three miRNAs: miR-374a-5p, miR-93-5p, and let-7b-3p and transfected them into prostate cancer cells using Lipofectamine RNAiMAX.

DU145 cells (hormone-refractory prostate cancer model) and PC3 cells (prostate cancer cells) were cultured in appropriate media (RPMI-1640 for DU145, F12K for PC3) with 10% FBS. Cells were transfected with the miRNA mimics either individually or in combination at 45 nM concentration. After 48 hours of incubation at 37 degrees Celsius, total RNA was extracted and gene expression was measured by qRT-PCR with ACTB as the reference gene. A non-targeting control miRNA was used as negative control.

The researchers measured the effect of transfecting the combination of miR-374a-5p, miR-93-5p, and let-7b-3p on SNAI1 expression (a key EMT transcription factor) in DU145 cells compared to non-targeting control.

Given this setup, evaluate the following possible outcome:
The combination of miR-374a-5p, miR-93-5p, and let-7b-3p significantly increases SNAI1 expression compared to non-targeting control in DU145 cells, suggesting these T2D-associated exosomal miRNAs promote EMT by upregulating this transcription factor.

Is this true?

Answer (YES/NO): YES